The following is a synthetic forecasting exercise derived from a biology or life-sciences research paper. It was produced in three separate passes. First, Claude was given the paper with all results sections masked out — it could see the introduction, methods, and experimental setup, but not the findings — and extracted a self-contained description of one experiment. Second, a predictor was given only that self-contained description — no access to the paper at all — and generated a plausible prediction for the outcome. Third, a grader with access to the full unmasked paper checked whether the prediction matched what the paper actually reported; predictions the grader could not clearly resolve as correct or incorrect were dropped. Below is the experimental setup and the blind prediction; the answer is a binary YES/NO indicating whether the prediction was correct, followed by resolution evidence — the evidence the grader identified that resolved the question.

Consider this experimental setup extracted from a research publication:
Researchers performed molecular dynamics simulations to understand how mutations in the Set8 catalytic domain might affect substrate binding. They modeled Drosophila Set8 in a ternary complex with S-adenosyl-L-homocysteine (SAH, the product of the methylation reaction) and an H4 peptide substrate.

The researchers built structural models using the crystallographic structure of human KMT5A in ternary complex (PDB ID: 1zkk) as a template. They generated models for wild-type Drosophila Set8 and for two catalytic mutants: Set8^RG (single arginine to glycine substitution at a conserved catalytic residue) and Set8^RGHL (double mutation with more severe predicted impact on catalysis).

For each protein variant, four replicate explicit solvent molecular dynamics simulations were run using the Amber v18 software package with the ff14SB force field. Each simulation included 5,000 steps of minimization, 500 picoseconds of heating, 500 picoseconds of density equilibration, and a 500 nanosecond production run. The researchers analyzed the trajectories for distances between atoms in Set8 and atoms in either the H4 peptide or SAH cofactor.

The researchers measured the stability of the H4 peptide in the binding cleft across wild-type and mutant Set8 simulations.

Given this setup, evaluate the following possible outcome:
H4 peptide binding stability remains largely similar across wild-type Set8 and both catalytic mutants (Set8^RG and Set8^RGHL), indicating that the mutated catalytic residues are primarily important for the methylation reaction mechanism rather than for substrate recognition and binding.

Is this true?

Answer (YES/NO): YES